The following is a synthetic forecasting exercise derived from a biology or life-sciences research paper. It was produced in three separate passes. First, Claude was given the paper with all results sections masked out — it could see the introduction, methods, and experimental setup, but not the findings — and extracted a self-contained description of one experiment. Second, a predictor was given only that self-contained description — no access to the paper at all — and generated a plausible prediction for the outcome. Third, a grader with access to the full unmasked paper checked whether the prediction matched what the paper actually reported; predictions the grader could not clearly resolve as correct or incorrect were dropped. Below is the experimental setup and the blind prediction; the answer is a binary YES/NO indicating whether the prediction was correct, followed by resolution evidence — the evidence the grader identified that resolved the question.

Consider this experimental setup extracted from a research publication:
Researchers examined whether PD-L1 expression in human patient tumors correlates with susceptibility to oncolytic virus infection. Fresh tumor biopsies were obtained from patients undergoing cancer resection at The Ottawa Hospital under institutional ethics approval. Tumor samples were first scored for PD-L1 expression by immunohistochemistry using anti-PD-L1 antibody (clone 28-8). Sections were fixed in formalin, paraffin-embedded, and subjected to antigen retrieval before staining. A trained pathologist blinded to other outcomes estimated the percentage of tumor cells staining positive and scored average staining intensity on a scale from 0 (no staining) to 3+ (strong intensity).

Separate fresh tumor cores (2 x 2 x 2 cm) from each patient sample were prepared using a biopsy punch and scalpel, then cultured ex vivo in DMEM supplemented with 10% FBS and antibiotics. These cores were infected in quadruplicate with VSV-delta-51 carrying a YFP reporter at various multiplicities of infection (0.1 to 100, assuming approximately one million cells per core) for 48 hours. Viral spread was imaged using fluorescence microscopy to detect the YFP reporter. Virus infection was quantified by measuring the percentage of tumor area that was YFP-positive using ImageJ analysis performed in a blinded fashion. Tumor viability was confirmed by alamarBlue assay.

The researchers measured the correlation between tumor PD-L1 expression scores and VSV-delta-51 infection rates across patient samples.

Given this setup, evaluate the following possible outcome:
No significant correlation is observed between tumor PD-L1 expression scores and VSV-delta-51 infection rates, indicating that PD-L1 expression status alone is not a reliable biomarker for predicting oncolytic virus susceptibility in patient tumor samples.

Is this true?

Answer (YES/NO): NO